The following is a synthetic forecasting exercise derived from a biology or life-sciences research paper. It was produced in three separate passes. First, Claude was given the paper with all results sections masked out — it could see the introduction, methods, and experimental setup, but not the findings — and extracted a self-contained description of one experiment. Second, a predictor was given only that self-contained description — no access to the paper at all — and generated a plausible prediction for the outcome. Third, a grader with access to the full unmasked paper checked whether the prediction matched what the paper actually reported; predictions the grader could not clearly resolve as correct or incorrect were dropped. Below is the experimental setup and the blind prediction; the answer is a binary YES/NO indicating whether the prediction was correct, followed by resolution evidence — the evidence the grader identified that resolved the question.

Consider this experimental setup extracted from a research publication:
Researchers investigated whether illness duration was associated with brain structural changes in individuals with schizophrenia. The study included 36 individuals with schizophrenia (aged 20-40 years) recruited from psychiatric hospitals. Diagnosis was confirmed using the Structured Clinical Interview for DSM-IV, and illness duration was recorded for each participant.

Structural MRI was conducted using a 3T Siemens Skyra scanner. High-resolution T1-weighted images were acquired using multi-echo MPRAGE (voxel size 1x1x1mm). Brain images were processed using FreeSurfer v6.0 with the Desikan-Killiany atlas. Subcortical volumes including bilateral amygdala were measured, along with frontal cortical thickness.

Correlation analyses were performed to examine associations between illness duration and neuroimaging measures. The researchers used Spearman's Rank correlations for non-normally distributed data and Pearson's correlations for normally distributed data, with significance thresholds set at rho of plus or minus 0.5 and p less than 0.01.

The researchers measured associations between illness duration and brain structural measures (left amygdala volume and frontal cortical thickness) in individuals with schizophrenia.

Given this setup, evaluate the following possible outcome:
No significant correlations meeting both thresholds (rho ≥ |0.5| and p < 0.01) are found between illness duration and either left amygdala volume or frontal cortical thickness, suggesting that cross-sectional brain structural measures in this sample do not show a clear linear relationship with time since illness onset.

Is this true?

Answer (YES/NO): NO